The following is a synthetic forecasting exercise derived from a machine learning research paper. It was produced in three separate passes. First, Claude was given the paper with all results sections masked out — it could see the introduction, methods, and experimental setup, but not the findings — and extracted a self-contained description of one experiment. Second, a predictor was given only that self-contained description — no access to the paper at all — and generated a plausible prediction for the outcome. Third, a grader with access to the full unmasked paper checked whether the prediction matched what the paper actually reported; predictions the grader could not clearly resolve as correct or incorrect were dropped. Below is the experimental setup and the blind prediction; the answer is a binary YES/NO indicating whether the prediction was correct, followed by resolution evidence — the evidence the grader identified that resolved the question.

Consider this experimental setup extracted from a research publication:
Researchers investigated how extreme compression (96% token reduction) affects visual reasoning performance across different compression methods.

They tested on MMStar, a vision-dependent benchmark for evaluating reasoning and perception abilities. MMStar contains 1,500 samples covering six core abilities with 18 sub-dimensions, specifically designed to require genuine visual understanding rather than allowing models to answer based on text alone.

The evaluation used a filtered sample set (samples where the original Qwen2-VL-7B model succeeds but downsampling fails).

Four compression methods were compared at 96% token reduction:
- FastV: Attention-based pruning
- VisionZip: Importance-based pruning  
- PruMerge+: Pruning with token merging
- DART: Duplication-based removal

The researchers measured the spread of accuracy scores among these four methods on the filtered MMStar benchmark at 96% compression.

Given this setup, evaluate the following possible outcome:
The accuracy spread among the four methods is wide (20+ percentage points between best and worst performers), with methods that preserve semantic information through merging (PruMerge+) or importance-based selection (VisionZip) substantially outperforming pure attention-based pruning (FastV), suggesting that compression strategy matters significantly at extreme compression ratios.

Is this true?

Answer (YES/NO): NO